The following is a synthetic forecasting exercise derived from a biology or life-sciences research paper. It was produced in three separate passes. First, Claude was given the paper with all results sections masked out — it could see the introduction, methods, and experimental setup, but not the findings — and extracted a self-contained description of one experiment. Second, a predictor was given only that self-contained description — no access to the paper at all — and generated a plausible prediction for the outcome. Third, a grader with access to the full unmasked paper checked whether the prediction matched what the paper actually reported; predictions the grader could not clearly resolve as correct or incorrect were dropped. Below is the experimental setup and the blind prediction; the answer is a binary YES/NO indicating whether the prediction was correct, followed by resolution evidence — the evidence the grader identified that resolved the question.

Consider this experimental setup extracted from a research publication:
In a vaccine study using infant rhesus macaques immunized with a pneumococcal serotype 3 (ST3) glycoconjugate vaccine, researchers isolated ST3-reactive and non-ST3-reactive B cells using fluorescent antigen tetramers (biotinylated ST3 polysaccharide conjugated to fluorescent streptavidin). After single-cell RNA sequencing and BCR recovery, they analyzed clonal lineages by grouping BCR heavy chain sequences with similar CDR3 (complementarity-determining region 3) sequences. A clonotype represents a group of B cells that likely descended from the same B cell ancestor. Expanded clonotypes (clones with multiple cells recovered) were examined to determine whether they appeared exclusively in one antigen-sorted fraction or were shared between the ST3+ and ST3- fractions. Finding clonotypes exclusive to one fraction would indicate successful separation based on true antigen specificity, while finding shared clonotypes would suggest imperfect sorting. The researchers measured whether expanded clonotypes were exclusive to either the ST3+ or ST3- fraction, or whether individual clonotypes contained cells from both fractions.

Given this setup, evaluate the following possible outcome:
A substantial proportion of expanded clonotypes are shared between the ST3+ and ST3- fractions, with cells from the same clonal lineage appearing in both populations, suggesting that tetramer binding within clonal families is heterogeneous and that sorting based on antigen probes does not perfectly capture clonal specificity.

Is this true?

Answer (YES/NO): NO